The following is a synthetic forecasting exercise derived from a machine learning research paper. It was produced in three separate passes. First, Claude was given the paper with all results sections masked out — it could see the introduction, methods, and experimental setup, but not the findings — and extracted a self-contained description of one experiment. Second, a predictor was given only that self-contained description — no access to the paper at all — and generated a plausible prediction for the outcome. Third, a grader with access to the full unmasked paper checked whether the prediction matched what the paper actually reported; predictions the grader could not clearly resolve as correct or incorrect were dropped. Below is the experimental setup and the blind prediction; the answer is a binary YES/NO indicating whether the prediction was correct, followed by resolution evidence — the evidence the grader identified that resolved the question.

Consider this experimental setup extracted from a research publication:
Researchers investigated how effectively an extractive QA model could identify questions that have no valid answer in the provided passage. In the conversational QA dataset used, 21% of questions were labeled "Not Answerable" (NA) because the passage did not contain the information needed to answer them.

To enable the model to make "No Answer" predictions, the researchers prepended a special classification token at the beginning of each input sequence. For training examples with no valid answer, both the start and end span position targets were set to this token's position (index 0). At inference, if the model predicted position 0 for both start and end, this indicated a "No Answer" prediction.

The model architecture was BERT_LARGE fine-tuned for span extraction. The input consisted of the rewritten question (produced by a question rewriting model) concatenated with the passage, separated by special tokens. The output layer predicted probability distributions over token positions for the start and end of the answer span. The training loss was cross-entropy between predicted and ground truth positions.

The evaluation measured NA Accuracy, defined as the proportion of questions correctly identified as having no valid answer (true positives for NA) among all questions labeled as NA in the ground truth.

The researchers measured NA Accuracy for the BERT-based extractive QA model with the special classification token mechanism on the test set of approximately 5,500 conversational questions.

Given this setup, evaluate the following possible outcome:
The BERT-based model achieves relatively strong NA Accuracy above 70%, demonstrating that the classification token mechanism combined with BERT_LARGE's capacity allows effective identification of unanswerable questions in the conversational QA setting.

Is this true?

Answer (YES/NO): NO